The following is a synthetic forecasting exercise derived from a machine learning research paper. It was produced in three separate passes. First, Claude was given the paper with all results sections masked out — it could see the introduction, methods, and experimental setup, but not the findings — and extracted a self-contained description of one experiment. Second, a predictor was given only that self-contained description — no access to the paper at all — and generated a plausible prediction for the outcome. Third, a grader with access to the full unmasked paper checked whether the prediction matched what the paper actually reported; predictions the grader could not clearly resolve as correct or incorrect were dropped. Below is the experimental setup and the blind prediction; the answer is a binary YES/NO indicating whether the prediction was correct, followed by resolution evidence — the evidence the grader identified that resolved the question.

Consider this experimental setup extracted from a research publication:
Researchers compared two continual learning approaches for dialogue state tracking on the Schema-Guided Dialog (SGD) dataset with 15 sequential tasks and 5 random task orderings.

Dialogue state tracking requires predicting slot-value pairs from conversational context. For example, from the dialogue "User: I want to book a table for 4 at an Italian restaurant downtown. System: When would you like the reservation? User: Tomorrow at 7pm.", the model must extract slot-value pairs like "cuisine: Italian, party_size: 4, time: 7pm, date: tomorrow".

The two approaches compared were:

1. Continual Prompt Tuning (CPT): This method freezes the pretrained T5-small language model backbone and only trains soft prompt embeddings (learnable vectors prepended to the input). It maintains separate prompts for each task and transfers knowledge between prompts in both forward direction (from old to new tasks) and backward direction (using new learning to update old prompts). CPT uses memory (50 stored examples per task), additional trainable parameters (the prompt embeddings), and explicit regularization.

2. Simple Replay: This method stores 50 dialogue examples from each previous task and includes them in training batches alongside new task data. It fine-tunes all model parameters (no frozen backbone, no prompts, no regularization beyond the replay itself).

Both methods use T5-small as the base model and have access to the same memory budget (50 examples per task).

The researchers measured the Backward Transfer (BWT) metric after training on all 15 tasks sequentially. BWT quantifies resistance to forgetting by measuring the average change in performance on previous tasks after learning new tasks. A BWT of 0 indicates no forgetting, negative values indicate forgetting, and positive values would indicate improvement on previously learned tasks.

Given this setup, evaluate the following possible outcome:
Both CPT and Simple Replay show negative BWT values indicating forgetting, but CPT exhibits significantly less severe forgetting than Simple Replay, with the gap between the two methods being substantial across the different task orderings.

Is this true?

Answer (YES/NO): NO